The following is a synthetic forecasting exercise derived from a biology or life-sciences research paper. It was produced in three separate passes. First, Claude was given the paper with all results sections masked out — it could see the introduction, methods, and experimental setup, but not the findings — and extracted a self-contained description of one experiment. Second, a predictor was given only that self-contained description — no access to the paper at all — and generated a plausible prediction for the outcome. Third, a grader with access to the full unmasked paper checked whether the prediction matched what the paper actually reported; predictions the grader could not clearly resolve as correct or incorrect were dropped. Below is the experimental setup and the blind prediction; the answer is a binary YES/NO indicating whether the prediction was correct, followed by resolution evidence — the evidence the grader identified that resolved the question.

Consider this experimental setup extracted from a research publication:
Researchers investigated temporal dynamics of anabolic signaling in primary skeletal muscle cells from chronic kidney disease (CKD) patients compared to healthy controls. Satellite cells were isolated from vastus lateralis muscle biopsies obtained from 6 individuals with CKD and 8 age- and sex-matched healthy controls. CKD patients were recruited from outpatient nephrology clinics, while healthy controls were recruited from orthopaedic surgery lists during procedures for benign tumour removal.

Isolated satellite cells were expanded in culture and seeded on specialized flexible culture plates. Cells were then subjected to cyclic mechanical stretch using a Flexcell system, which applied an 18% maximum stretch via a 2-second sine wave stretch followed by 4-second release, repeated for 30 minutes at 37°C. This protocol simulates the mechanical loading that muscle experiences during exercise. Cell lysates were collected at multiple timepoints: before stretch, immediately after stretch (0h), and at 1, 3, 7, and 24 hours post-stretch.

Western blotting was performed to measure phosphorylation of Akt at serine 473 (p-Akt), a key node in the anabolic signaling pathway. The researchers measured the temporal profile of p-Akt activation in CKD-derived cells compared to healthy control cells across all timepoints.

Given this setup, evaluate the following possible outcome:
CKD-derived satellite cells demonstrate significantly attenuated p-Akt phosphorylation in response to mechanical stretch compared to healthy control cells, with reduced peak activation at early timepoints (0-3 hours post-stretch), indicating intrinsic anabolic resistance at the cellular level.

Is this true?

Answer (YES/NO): NO